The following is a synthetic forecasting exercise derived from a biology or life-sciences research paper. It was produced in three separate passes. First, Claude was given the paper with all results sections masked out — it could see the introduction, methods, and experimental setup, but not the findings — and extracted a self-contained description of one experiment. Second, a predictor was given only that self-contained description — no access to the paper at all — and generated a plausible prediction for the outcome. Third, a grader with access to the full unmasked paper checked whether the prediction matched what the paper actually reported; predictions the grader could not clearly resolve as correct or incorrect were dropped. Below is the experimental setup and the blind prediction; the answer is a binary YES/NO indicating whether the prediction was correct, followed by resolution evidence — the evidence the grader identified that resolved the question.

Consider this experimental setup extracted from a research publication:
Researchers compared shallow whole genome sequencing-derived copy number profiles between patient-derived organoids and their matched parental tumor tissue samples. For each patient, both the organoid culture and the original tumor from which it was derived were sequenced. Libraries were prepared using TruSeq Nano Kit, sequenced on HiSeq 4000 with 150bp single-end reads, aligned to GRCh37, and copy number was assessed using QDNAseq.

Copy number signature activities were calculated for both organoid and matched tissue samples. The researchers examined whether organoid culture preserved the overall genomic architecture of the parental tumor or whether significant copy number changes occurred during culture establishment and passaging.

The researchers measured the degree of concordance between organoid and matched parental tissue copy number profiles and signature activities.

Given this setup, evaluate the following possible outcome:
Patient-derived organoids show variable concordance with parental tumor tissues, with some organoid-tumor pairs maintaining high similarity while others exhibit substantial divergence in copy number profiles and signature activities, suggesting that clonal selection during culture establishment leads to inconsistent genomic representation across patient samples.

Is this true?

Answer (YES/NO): NO